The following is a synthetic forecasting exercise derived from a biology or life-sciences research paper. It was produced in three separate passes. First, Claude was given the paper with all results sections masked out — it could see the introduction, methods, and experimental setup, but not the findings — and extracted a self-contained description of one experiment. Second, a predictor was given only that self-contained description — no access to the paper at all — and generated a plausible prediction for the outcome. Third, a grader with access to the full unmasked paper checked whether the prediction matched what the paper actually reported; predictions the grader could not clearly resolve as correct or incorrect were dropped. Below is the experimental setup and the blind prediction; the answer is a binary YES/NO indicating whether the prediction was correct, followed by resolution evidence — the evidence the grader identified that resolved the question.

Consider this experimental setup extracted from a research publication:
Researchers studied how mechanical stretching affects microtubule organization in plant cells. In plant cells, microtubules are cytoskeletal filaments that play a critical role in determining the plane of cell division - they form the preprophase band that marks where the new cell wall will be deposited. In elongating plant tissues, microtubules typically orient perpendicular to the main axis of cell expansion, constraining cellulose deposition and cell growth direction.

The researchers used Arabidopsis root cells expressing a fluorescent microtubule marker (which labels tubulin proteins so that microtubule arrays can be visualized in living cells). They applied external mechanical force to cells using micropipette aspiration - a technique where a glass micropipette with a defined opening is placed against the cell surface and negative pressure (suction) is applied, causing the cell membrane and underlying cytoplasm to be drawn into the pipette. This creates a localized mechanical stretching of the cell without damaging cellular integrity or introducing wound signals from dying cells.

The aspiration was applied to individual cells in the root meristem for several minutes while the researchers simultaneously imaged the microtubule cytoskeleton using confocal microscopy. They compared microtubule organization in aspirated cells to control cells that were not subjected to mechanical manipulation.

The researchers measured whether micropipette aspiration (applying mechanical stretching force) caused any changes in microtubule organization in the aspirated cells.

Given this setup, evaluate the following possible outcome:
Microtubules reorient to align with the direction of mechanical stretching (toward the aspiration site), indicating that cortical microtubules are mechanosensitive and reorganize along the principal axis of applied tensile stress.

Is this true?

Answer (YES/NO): NO